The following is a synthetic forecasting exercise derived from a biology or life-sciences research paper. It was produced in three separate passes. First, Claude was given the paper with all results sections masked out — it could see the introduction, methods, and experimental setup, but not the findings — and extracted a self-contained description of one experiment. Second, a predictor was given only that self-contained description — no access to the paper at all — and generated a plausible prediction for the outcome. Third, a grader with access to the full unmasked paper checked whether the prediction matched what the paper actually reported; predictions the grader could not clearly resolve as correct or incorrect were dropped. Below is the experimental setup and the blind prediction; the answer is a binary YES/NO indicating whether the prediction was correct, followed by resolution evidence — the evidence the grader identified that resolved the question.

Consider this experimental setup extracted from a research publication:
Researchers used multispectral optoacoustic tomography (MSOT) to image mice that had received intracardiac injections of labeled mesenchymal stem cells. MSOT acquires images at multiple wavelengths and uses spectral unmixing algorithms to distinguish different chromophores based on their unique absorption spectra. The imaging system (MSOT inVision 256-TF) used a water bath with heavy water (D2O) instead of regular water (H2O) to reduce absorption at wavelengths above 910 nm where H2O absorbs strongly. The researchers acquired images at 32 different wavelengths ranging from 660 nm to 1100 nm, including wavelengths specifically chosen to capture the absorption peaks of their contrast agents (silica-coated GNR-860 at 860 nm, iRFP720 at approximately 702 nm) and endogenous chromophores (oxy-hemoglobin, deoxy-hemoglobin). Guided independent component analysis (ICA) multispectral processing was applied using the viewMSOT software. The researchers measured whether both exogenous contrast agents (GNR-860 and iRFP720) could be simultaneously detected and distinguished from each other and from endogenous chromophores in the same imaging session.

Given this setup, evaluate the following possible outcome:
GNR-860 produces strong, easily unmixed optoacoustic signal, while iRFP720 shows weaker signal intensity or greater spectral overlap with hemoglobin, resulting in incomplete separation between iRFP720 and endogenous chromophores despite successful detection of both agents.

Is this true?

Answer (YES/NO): NO